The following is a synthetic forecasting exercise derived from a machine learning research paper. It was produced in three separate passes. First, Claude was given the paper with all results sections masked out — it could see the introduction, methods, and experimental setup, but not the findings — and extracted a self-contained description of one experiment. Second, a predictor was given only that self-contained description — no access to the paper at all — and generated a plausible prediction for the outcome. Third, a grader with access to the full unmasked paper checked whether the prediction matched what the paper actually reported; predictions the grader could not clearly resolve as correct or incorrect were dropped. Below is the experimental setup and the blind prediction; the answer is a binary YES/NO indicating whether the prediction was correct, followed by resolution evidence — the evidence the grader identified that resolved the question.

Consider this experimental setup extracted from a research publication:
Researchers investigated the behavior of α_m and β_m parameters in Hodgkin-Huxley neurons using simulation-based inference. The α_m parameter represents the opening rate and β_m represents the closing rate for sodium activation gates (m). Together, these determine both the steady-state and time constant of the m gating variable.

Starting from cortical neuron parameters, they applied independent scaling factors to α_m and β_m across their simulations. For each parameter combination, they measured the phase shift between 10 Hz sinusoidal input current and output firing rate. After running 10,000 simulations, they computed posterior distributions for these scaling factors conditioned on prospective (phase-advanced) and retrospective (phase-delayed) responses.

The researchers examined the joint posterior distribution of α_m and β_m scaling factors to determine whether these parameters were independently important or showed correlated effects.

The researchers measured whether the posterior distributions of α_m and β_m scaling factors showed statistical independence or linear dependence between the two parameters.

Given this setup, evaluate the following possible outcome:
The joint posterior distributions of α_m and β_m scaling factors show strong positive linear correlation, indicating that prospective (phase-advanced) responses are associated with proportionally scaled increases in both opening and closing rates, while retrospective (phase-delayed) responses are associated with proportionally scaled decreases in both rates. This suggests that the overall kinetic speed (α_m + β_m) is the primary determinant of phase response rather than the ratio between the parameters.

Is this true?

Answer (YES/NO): YES